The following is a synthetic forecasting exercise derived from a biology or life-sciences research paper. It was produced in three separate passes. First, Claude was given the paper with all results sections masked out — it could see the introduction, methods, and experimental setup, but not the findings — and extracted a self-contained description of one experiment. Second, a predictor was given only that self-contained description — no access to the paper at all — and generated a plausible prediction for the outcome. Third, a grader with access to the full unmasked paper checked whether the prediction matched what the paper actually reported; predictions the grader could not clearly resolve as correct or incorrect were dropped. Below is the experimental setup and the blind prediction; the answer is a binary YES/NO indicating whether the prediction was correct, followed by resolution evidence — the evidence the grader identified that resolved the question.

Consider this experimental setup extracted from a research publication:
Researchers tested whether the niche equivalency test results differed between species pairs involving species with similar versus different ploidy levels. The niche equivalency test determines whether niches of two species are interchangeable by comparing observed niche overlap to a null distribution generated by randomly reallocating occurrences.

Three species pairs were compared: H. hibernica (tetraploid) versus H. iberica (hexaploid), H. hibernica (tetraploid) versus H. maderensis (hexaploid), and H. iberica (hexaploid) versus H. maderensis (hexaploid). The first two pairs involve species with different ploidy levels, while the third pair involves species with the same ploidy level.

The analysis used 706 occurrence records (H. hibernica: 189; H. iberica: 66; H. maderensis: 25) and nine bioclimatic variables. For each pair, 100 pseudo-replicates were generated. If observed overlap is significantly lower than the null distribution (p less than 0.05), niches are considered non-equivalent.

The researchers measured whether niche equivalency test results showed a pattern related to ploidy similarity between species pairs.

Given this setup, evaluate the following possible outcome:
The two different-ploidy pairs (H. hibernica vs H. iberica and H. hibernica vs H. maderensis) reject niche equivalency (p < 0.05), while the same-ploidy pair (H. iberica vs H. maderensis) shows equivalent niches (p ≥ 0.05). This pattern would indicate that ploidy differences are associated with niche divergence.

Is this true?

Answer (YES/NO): NO